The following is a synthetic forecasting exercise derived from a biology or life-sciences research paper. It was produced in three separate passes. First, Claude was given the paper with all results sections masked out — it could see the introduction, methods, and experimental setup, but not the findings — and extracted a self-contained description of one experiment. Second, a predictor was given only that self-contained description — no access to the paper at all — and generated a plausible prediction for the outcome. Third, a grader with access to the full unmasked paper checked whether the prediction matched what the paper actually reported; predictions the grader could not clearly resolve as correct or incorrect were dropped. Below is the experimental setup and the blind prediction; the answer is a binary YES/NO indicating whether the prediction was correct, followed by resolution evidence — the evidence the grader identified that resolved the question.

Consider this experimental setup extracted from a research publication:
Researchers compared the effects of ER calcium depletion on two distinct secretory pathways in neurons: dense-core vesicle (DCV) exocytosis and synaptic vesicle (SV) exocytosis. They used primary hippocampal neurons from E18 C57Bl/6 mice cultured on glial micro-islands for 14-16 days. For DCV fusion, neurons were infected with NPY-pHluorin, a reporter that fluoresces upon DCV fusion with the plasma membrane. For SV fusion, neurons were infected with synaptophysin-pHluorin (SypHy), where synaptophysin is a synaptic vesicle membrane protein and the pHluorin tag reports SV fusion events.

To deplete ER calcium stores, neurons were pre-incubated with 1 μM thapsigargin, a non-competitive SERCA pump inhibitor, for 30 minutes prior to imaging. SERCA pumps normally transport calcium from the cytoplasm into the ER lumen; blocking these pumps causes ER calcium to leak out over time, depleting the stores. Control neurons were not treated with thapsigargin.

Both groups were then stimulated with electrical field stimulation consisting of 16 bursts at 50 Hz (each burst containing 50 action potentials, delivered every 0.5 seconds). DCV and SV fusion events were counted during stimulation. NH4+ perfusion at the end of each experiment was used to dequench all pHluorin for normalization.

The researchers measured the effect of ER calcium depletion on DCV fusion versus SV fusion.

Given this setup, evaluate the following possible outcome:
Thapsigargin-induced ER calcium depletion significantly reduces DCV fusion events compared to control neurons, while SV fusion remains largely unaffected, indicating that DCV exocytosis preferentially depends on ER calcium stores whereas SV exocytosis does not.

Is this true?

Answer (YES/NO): YES